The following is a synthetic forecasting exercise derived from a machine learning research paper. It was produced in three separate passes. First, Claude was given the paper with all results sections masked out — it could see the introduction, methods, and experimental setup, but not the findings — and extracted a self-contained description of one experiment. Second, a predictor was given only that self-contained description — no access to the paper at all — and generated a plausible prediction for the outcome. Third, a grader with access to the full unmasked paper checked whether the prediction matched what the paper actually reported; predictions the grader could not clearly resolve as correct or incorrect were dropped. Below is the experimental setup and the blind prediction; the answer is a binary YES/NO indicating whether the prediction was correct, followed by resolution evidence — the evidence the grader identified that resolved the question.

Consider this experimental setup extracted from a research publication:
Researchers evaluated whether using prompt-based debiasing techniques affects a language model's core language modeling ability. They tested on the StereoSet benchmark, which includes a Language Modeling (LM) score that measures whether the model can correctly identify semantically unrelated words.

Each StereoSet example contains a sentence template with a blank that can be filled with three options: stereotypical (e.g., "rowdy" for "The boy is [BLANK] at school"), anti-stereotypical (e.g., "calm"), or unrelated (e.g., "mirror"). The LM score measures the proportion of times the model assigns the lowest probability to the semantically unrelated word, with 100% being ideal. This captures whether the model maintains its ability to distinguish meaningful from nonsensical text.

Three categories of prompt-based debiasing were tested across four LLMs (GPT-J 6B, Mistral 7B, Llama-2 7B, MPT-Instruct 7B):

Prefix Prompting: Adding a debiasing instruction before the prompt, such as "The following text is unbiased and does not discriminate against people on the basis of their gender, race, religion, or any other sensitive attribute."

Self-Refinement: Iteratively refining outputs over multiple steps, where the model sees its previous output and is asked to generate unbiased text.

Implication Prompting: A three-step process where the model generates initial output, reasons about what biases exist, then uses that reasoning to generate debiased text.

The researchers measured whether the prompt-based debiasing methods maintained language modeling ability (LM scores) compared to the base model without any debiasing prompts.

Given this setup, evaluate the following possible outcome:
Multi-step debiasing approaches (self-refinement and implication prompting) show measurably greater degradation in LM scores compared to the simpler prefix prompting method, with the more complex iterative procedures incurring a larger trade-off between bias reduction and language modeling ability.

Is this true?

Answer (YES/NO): NO